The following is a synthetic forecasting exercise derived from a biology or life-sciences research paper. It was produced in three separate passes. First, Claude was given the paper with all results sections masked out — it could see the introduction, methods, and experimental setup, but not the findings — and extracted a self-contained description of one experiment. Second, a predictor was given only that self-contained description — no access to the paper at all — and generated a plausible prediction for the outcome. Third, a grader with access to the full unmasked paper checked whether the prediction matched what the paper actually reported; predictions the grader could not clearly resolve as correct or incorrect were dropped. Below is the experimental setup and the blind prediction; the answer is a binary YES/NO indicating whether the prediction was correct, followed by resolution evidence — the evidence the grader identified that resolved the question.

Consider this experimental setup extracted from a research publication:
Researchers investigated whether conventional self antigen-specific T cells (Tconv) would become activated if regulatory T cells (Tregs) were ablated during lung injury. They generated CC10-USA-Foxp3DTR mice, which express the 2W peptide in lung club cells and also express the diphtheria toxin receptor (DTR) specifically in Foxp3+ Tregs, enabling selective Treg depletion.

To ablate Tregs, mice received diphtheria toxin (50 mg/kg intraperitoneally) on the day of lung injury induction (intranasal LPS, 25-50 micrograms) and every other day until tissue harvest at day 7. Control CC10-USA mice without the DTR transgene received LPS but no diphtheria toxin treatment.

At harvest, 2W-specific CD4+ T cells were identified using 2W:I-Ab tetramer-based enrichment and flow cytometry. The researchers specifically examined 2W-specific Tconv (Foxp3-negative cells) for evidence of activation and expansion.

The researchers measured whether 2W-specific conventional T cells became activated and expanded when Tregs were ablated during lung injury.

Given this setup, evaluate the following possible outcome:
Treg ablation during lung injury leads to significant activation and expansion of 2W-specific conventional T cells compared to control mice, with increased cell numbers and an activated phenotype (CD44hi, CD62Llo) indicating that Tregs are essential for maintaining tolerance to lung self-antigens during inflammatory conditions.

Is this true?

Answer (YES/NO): NO